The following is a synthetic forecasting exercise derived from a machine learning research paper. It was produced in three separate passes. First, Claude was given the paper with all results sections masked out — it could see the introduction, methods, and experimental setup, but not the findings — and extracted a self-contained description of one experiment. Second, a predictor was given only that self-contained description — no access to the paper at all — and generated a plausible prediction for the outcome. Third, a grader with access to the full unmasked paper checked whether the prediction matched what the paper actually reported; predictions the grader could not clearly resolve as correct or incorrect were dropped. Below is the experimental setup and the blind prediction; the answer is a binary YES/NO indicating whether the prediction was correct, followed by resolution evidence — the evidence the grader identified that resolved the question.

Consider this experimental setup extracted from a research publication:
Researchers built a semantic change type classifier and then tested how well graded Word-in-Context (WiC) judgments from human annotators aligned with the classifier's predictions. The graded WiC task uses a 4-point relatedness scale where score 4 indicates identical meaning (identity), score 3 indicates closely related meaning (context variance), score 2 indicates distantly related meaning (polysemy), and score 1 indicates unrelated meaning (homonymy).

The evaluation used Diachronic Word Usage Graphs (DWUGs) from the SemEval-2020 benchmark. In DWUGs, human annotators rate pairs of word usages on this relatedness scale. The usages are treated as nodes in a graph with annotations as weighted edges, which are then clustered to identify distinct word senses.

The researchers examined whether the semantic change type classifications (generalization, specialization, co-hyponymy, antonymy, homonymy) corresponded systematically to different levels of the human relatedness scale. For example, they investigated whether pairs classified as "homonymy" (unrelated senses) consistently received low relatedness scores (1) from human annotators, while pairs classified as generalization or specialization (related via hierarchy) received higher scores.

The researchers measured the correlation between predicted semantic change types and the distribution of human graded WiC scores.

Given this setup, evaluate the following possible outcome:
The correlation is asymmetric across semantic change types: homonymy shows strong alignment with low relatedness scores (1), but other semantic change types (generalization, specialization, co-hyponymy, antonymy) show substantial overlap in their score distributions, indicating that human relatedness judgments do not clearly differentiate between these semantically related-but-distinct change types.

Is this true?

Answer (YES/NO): NO